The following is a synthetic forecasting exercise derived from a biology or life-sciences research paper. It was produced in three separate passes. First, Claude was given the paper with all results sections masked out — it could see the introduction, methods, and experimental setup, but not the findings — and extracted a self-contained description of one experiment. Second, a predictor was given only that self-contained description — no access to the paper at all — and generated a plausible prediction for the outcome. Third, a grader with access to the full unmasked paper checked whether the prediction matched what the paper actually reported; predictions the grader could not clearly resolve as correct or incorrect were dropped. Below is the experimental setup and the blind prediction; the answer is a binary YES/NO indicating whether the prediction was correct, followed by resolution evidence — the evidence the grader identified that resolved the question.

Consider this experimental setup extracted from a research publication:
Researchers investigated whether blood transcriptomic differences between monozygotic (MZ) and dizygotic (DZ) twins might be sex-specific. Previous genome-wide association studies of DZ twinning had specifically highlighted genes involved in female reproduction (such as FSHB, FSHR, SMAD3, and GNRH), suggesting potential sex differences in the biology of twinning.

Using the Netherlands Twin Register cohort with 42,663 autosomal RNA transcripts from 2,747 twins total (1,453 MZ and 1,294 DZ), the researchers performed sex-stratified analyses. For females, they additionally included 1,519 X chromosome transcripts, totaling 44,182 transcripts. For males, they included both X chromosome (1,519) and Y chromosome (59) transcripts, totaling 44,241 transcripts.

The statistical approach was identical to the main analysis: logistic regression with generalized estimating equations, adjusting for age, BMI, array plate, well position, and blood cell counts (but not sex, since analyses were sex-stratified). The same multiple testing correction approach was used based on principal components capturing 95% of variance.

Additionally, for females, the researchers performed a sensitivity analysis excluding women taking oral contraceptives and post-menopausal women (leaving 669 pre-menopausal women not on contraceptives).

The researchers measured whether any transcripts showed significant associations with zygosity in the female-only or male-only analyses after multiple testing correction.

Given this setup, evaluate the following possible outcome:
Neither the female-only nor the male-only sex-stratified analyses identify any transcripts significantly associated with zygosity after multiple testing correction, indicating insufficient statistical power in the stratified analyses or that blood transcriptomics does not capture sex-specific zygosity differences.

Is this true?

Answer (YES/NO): NO